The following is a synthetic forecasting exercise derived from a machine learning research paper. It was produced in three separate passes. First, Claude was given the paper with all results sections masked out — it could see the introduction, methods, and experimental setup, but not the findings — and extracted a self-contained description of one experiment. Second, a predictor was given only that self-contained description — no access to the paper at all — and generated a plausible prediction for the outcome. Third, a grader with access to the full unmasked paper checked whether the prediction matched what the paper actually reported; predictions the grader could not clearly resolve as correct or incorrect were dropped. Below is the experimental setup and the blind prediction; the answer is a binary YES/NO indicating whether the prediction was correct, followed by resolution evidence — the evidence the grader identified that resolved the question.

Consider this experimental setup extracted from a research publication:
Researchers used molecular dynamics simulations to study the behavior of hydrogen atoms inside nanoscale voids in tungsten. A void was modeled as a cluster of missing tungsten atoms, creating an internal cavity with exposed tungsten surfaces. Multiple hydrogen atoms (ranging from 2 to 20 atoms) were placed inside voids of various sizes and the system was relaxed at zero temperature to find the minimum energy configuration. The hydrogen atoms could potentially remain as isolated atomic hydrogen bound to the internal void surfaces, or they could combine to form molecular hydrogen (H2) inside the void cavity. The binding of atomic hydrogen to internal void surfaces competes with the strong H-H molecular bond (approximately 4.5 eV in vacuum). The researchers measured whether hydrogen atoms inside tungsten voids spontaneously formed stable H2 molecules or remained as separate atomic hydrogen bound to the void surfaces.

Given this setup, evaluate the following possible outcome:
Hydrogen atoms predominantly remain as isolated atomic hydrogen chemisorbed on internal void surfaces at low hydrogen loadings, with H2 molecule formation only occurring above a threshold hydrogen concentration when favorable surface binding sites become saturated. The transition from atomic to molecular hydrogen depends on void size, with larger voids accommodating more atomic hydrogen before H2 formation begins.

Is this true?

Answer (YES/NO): NO